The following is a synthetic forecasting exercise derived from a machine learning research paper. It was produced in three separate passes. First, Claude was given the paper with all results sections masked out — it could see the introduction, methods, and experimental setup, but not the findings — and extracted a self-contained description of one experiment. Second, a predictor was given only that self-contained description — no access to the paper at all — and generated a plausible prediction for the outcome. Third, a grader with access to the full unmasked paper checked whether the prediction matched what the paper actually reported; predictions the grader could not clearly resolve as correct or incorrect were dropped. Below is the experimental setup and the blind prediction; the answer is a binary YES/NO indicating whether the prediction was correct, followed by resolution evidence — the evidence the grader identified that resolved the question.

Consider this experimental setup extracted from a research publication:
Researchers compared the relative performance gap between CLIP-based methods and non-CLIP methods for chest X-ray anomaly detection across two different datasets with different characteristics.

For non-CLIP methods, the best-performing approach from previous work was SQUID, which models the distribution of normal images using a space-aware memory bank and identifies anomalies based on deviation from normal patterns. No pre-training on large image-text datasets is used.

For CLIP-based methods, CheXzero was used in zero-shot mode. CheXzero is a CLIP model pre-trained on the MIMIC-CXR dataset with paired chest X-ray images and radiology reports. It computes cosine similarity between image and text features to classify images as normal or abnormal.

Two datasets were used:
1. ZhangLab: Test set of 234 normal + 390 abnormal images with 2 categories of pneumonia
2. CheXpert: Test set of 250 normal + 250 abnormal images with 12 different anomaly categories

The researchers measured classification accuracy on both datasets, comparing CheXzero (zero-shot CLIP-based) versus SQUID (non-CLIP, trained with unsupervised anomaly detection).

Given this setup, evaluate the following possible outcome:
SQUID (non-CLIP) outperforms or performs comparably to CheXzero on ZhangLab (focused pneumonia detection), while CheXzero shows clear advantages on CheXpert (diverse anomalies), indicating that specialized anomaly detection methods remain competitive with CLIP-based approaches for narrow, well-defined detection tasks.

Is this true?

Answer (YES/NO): NO